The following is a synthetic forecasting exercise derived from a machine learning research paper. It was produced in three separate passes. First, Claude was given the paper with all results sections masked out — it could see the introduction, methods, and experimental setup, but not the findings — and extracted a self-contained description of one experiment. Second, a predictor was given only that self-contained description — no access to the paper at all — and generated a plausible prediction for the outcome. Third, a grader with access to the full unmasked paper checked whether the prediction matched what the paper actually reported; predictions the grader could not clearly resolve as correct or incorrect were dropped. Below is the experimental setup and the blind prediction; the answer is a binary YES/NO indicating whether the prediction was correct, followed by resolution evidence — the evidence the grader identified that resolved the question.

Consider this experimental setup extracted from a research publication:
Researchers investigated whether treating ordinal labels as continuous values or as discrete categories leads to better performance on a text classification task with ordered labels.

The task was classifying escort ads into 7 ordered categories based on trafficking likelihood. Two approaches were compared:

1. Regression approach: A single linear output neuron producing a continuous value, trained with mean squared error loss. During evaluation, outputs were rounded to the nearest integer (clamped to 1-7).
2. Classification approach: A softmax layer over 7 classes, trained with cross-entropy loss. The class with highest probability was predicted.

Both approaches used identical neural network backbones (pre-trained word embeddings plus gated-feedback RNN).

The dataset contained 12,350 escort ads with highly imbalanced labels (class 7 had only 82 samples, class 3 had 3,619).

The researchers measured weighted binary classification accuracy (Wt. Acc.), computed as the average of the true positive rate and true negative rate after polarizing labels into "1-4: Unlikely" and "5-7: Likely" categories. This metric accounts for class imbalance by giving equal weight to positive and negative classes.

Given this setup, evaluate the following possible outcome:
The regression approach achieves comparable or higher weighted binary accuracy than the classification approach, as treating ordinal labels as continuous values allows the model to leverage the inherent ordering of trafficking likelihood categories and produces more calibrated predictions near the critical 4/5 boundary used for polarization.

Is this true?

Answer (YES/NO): NO